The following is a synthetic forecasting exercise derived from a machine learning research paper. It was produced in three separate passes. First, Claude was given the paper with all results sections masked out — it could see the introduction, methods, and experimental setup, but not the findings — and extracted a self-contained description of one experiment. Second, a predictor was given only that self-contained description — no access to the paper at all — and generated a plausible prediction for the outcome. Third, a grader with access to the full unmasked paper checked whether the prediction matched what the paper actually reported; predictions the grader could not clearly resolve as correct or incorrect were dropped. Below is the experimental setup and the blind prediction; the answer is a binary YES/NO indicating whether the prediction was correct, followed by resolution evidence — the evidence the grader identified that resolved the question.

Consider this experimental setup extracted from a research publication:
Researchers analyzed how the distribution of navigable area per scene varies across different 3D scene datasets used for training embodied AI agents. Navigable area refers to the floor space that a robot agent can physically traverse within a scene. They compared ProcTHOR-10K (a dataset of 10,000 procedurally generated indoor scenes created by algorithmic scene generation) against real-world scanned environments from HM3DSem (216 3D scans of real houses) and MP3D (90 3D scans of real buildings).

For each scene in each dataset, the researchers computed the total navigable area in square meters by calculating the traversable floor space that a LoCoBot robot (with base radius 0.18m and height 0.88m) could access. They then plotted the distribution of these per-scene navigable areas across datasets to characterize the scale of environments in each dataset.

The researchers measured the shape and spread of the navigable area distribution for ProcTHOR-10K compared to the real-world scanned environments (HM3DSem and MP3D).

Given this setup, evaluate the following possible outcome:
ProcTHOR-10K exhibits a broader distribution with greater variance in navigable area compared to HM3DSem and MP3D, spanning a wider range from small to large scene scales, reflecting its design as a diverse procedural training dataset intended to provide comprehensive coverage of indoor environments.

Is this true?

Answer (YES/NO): NO